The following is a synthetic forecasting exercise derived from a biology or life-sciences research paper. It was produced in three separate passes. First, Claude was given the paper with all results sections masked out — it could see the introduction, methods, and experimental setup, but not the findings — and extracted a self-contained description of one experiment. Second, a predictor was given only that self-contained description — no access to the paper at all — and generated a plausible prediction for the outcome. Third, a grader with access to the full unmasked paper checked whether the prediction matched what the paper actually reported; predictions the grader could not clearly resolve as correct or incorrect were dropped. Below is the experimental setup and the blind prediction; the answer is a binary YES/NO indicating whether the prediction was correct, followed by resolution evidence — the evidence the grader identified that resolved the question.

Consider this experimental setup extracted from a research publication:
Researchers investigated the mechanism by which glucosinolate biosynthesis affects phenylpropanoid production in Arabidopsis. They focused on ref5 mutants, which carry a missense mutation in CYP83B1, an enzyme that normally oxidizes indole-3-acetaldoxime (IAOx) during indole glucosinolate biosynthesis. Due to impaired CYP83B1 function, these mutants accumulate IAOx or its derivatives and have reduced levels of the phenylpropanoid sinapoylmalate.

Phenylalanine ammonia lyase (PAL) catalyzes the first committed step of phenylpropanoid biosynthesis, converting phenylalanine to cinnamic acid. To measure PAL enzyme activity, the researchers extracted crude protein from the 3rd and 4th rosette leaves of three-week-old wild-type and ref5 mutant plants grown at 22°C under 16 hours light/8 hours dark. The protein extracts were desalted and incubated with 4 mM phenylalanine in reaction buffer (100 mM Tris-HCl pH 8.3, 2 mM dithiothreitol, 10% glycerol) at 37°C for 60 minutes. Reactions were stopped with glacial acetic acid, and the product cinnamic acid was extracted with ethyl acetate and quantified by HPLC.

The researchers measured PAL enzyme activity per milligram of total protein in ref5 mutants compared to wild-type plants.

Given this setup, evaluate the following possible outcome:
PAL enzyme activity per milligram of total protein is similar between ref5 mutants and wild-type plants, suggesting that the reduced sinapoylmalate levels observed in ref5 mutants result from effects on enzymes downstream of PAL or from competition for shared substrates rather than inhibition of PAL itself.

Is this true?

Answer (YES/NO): NO